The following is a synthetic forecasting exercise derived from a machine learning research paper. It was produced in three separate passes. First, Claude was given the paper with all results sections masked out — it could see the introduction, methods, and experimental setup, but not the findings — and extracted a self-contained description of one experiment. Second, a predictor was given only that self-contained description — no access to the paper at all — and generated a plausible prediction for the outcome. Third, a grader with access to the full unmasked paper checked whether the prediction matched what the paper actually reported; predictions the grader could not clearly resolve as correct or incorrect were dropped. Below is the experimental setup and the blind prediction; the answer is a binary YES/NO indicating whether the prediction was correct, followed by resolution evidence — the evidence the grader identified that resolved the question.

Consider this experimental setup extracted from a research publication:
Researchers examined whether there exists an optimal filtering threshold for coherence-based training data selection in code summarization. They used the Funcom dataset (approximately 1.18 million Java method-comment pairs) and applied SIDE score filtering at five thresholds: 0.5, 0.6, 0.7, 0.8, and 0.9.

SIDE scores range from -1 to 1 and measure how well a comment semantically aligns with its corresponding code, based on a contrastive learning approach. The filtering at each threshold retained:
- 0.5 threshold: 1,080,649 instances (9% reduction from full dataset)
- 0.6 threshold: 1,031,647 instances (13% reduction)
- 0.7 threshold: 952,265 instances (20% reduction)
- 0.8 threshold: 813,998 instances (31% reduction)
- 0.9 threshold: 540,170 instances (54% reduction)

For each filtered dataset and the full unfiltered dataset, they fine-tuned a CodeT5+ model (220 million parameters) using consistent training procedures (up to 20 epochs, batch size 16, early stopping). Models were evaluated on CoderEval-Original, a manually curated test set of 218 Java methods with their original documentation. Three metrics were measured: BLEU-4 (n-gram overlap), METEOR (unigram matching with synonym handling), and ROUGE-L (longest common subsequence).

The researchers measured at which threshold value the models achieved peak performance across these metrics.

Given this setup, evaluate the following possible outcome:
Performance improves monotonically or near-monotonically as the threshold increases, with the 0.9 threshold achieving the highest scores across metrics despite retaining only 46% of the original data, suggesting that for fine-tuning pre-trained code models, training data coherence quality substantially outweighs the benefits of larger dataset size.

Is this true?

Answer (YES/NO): NO